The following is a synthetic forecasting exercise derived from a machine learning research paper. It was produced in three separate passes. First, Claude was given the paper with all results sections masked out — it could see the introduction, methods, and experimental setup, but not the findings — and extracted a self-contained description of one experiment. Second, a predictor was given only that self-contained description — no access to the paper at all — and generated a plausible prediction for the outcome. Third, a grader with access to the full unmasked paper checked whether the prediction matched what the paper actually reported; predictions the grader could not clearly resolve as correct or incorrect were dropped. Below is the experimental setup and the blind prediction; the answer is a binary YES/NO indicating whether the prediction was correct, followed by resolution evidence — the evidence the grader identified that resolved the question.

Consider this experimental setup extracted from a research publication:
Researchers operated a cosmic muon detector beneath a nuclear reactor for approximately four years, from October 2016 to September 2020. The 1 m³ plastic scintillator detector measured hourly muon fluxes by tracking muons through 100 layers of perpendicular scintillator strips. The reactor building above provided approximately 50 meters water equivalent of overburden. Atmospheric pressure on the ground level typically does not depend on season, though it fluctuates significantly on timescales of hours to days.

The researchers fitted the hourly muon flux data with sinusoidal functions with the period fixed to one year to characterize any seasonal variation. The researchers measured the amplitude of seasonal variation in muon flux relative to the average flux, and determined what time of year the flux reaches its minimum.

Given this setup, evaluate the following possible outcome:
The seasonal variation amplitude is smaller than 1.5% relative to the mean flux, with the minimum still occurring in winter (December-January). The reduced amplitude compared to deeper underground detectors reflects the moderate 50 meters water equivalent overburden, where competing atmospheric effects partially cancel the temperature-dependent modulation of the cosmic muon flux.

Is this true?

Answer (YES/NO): NO